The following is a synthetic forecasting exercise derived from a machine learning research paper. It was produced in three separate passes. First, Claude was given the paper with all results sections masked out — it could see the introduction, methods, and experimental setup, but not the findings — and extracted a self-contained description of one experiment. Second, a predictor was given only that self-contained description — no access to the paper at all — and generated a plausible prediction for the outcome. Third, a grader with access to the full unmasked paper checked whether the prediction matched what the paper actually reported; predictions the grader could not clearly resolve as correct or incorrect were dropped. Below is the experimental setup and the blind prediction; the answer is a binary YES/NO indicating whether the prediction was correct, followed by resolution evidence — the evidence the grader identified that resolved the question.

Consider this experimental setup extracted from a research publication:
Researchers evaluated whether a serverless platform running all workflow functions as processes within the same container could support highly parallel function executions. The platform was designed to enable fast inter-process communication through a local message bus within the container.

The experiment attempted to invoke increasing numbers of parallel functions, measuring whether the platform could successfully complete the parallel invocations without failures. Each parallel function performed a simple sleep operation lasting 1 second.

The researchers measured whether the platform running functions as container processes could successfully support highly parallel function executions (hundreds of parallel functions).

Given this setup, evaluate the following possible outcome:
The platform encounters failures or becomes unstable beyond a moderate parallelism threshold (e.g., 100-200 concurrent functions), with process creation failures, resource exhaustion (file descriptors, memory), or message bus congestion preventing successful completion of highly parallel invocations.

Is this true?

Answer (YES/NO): YES